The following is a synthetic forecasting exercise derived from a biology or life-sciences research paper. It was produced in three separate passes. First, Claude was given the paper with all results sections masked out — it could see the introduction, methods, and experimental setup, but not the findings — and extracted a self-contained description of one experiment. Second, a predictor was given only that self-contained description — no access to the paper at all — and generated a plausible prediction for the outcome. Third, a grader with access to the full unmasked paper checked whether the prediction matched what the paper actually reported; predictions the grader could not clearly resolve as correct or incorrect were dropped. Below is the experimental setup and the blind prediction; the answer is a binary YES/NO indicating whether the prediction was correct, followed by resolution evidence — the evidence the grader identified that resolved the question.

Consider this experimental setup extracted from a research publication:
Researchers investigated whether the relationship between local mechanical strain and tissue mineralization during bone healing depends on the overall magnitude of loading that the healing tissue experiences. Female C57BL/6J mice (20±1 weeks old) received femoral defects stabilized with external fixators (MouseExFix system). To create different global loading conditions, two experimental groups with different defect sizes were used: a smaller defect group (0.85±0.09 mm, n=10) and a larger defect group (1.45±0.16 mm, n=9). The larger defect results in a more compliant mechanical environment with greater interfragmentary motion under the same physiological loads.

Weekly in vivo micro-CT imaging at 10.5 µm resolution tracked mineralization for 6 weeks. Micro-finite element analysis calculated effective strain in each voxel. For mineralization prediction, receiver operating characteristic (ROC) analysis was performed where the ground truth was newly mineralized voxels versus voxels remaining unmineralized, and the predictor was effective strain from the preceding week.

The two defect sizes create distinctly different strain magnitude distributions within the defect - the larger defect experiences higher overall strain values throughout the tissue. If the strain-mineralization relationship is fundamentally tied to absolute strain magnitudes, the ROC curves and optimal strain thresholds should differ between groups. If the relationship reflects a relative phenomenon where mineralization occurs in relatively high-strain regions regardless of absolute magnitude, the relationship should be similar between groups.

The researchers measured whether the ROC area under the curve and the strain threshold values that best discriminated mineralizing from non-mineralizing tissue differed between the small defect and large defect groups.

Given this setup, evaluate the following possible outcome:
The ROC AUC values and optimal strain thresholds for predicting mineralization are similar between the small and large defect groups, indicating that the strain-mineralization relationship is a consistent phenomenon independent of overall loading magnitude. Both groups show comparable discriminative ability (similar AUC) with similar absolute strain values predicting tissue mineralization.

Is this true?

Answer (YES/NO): YES